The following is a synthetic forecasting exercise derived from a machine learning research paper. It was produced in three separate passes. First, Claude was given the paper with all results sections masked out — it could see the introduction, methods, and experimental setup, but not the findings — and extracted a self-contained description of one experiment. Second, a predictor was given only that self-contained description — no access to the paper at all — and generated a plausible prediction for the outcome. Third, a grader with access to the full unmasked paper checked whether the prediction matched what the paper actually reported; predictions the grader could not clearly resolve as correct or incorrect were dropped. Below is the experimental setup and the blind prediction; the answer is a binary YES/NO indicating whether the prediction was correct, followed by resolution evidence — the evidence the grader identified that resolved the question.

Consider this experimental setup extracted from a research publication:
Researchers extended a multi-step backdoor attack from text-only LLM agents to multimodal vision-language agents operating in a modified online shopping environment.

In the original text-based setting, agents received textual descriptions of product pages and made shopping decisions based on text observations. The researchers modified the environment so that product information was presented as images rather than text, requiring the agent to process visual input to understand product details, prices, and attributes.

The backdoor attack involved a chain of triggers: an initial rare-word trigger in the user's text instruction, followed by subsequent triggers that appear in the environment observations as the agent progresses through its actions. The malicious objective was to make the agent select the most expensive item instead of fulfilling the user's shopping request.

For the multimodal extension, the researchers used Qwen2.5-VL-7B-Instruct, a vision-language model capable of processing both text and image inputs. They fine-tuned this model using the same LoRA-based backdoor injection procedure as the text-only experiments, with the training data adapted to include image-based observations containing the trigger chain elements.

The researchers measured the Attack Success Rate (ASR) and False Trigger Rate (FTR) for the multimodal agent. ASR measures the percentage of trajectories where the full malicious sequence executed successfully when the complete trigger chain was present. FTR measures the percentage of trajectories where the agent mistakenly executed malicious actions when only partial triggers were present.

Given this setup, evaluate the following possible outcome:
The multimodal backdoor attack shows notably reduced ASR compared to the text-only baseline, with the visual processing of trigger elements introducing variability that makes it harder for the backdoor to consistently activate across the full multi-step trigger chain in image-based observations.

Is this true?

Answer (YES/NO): NO